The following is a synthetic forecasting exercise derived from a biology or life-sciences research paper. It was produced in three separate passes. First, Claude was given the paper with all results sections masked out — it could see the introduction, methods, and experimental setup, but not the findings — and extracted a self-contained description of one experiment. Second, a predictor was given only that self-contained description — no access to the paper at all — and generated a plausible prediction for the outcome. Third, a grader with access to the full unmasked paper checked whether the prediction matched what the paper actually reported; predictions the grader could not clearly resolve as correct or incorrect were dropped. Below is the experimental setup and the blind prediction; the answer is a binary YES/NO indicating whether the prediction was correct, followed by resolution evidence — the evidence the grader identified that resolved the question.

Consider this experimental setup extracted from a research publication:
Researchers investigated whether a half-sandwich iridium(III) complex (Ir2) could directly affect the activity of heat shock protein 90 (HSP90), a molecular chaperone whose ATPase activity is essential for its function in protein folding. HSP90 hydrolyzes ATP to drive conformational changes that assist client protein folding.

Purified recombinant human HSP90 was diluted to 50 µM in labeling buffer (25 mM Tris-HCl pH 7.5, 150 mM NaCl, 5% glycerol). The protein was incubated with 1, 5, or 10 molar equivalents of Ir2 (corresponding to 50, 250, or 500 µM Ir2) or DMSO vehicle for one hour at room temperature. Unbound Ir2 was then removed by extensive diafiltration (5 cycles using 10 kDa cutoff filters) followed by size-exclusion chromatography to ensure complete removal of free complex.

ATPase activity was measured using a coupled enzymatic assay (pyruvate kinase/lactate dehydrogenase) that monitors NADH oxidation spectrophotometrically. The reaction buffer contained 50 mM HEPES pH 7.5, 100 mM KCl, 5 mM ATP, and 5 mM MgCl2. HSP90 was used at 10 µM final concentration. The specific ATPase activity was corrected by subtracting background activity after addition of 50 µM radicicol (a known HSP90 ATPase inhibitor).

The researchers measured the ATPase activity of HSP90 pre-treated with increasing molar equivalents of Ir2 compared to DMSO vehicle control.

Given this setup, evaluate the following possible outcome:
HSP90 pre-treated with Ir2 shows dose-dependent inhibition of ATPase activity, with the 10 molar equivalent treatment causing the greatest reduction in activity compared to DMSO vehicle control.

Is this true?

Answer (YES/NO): NO